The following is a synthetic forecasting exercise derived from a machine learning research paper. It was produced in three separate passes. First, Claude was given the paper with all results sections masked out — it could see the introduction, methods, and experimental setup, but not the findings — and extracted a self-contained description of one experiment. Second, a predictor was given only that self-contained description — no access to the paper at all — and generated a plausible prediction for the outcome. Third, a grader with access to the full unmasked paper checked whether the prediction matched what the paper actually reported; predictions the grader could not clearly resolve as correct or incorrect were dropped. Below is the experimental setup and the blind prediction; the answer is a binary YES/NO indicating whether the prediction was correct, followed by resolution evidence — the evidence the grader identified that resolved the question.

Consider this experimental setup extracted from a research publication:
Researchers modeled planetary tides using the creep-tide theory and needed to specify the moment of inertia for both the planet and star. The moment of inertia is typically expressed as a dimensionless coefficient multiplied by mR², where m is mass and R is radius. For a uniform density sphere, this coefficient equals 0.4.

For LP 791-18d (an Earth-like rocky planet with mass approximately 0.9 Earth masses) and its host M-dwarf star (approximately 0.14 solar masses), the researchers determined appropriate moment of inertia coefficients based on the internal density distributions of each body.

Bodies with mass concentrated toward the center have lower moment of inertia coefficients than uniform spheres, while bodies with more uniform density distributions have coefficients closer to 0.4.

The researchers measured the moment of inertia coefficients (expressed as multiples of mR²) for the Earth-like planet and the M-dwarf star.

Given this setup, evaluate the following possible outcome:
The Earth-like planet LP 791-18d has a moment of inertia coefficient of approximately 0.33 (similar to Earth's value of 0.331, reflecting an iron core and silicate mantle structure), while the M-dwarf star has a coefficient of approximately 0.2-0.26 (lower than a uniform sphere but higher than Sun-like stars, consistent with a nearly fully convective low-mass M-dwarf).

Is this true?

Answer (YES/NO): NO